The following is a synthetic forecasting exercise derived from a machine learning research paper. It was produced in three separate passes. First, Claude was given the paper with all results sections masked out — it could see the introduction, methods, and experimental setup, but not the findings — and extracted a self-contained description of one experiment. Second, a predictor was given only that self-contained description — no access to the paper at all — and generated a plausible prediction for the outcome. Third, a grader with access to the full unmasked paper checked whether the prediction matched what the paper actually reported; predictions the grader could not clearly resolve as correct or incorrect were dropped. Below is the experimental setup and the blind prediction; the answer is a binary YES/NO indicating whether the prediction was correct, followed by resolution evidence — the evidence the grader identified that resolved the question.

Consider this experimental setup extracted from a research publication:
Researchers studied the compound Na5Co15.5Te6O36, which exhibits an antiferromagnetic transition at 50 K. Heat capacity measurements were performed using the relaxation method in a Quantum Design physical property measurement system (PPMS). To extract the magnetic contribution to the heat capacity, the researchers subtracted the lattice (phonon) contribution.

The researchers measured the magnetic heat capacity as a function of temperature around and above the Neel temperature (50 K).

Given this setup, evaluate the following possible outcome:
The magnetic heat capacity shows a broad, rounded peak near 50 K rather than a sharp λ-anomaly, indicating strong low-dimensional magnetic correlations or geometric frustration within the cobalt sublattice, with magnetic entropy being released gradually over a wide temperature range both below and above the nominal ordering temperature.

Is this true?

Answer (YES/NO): NO